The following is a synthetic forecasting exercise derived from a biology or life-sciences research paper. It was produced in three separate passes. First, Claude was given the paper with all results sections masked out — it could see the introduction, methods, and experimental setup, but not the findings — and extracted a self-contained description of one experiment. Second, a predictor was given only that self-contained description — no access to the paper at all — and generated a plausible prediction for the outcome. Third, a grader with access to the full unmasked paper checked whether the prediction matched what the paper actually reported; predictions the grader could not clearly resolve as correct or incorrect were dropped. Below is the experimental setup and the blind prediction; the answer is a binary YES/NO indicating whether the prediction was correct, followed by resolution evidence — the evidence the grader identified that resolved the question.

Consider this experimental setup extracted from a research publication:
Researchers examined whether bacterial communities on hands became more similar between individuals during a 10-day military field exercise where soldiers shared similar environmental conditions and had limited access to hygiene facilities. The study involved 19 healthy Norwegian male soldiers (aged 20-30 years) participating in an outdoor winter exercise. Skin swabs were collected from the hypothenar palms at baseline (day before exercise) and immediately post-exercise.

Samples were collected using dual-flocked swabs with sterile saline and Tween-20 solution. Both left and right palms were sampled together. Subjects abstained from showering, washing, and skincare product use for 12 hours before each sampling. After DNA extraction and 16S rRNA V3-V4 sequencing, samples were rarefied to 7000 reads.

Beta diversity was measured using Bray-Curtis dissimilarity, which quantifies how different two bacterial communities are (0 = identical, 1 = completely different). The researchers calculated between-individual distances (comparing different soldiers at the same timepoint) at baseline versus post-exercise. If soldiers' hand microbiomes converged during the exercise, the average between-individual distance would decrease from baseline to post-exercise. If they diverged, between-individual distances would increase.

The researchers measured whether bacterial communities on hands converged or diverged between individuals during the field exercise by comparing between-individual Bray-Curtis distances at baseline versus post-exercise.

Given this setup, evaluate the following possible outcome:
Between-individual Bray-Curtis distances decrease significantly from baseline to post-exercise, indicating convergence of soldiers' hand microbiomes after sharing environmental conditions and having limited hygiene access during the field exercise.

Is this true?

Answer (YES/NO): YES